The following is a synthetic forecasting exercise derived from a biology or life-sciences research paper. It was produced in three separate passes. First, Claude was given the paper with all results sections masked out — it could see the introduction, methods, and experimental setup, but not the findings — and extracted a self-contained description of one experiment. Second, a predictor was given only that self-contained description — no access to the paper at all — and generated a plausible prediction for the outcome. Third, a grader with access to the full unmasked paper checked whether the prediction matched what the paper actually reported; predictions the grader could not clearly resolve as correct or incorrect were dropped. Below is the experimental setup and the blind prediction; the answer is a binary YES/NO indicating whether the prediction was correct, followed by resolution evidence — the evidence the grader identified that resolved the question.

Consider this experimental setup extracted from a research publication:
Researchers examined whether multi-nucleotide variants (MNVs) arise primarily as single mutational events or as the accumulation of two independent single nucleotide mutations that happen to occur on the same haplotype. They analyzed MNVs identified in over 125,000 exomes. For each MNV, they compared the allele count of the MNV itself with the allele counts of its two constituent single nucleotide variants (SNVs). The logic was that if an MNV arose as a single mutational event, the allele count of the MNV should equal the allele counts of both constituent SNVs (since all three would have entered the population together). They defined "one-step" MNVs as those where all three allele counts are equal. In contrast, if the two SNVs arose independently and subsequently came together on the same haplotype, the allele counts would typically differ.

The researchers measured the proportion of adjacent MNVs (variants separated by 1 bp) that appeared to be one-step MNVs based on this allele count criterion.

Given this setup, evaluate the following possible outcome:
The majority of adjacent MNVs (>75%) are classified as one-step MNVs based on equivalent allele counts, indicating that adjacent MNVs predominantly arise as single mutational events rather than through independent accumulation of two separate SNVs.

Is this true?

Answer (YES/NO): NO